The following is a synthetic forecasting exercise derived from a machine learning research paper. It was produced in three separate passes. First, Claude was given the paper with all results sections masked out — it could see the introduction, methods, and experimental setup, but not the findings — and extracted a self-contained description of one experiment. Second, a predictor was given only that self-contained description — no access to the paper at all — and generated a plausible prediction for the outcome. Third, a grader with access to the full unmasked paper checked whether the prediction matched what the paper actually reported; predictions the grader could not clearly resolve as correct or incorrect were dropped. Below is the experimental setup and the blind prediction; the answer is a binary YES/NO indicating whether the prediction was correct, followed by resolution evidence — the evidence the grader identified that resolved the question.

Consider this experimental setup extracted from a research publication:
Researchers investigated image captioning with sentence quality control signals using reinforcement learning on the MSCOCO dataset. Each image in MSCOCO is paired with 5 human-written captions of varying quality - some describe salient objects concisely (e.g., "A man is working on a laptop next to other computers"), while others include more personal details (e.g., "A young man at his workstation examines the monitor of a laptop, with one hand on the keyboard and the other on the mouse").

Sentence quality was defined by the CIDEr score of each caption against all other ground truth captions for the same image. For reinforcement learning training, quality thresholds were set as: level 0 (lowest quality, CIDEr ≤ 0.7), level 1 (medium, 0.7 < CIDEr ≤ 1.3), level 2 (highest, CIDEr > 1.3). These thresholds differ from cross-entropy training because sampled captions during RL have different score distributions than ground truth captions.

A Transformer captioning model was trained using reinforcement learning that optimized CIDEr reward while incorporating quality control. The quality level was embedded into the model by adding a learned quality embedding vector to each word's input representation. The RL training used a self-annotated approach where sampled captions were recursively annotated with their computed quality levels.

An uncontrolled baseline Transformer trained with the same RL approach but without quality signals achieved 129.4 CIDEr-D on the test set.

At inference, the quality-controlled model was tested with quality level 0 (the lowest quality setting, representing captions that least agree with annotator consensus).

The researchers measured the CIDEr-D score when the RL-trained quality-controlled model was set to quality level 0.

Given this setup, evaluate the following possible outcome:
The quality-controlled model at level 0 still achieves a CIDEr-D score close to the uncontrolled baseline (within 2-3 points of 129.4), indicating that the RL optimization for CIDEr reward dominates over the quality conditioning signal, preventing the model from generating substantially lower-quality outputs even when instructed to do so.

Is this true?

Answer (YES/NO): YES